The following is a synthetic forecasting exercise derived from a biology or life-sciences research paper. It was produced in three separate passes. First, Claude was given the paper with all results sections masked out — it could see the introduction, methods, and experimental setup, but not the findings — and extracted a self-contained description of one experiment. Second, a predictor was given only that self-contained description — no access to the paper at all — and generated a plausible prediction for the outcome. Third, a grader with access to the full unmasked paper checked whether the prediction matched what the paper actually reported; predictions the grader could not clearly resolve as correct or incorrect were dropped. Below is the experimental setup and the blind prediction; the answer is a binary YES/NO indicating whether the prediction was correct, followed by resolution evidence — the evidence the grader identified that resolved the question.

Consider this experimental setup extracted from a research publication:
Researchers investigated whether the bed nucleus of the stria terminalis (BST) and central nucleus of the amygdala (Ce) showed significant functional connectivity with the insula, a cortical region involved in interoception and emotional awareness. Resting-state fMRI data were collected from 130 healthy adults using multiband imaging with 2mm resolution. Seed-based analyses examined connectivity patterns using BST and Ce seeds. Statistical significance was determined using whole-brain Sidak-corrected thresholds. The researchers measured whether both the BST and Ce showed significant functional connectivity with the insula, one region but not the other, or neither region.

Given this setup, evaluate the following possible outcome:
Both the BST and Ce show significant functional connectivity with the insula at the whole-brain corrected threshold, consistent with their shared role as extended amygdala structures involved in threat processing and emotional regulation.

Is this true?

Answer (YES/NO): YES